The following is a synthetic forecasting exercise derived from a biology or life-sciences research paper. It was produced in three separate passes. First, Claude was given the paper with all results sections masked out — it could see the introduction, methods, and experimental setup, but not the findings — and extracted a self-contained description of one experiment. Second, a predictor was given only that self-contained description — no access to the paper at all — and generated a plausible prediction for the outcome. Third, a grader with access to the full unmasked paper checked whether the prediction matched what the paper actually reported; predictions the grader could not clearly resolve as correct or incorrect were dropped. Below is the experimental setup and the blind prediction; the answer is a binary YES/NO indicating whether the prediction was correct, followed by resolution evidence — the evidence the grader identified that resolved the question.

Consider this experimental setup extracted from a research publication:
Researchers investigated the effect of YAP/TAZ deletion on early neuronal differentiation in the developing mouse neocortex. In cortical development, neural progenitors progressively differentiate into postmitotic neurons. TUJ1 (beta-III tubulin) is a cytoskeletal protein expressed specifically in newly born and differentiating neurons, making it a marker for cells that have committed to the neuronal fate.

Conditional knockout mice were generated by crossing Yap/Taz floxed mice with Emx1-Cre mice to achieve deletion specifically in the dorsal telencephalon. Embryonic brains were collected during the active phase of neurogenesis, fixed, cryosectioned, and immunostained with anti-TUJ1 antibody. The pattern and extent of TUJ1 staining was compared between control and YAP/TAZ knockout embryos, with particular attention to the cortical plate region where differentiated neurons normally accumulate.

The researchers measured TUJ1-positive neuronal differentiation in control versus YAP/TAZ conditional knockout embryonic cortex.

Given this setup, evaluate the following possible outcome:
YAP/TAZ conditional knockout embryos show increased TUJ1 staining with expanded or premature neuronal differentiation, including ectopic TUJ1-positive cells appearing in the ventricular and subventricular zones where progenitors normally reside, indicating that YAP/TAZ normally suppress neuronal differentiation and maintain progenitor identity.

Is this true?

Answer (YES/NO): YES